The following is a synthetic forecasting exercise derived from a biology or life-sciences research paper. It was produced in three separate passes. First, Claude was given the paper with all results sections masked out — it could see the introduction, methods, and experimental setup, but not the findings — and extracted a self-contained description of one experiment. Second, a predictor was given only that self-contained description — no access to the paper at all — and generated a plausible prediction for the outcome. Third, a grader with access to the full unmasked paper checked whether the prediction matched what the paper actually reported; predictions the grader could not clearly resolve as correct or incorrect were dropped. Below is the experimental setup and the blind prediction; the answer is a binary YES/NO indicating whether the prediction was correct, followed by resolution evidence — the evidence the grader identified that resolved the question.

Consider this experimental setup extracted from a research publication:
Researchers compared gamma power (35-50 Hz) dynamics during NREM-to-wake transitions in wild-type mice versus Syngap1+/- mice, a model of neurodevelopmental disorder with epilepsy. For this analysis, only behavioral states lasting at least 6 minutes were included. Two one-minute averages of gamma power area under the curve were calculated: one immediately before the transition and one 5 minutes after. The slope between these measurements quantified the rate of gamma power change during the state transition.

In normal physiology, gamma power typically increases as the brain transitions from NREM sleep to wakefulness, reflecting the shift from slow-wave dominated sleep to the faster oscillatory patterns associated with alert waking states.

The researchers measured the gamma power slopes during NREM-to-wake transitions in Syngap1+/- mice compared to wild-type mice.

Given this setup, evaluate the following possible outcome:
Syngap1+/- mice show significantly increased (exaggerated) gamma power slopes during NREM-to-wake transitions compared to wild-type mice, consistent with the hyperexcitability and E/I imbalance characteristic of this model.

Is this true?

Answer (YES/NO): NO